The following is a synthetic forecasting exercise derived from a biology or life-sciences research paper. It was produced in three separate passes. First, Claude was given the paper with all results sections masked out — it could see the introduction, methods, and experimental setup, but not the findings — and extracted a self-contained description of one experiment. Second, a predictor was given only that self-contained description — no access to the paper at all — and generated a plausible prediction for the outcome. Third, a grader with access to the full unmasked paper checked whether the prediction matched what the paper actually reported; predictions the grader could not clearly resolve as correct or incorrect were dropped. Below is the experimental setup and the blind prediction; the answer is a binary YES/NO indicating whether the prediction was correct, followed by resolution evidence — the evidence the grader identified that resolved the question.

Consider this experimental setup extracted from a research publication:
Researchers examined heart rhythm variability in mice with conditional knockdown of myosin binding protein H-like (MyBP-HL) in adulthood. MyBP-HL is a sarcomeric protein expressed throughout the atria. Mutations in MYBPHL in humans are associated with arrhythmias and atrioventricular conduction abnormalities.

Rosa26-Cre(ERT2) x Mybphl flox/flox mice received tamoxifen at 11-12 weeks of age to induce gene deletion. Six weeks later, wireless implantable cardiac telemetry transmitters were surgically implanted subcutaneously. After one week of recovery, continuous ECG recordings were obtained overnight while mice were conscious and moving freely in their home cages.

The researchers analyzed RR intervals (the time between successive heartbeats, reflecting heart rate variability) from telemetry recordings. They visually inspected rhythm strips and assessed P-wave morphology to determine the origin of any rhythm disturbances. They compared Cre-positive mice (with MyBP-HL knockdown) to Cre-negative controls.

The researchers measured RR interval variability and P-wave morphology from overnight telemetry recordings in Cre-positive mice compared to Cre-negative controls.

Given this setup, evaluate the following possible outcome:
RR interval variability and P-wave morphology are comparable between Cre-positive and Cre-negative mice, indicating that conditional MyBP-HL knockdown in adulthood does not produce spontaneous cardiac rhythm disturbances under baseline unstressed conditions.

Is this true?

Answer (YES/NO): YES